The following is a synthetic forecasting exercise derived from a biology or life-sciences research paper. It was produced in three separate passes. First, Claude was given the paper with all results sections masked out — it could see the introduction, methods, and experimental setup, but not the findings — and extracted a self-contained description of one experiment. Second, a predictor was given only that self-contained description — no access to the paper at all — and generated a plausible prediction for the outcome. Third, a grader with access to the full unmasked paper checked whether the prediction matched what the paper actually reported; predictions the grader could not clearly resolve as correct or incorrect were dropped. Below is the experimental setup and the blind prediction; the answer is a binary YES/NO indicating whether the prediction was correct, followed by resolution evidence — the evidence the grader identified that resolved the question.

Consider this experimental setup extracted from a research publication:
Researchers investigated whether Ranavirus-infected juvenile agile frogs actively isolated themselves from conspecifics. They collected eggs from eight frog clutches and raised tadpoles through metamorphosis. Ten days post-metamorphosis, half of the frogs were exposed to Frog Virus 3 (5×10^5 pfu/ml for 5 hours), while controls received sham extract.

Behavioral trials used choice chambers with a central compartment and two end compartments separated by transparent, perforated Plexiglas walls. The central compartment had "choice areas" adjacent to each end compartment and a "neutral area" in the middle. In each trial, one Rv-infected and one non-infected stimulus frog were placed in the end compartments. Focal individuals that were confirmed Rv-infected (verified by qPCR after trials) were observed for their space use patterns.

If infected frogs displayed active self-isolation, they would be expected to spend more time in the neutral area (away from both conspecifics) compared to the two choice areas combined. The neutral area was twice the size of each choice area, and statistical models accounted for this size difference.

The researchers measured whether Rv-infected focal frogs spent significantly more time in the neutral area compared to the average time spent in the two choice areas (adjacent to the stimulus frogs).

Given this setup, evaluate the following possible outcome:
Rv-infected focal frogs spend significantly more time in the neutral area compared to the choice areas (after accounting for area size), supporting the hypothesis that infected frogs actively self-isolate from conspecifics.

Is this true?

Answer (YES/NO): NO